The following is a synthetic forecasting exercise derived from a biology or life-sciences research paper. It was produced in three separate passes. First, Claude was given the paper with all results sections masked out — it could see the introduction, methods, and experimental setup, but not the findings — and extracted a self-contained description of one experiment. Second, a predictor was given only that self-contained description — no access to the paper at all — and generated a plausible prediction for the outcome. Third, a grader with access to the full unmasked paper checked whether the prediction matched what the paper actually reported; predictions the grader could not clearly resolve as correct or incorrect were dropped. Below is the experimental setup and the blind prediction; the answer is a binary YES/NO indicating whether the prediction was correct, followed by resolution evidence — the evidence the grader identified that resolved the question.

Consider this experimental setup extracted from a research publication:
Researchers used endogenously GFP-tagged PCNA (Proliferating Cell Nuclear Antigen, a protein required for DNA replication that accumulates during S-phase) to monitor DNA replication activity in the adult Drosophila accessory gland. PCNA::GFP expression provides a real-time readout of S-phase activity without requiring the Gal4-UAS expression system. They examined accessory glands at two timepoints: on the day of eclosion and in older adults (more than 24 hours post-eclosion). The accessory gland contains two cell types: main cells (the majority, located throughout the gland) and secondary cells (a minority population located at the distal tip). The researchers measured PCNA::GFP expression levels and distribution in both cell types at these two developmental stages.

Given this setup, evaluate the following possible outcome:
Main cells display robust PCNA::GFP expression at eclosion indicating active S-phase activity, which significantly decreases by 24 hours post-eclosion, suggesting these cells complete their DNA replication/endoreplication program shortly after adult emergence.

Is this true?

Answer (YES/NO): YES